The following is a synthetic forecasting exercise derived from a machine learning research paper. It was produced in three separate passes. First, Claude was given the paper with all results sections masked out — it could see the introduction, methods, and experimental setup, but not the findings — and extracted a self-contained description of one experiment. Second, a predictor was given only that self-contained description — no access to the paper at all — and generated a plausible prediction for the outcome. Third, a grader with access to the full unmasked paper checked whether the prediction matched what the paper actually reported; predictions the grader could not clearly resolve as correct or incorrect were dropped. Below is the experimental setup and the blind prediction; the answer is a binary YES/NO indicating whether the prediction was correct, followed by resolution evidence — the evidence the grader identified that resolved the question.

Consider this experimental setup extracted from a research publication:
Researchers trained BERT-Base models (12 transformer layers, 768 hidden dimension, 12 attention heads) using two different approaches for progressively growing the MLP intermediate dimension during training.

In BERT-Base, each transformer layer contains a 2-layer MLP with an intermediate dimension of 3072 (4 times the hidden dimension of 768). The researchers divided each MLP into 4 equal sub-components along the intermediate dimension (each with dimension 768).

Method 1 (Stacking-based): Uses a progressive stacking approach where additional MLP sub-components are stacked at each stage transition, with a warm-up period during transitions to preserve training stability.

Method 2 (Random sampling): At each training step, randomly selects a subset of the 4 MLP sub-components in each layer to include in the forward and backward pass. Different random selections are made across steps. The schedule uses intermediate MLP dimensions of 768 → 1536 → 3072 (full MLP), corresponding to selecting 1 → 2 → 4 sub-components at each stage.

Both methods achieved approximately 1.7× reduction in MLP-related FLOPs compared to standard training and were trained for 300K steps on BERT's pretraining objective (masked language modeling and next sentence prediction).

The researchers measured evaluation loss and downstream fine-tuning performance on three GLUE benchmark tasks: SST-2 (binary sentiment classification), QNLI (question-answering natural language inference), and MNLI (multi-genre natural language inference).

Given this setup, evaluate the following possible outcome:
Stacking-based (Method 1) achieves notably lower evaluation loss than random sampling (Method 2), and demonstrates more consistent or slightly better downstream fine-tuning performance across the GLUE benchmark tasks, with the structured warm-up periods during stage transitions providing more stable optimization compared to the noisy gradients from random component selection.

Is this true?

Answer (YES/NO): NO